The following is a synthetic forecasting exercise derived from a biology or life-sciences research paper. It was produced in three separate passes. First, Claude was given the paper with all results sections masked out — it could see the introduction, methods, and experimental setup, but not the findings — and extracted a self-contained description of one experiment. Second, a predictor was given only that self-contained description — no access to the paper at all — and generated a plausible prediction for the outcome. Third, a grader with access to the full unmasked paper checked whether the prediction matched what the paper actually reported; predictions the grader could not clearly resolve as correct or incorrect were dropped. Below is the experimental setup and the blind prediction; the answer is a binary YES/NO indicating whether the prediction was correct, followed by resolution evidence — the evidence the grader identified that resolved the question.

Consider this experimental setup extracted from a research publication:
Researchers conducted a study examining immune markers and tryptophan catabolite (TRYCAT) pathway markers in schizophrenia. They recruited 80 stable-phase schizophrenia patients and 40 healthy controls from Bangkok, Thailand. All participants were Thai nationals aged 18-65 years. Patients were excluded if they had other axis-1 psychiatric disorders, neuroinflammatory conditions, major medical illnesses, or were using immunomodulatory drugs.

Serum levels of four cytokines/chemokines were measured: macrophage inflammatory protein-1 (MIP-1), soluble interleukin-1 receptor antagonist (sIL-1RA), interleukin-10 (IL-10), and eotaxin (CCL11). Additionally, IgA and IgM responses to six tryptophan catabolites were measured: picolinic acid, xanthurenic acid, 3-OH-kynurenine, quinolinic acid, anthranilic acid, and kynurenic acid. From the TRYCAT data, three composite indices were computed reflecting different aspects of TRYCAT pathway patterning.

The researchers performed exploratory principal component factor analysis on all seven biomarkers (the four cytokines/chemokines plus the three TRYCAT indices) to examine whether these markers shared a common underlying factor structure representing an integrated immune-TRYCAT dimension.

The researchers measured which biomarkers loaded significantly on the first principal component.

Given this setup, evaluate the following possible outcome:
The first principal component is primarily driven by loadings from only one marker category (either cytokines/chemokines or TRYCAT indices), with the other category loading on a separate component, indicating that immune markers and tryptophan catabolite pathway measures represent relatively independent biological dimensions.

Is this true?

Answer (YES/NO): NO